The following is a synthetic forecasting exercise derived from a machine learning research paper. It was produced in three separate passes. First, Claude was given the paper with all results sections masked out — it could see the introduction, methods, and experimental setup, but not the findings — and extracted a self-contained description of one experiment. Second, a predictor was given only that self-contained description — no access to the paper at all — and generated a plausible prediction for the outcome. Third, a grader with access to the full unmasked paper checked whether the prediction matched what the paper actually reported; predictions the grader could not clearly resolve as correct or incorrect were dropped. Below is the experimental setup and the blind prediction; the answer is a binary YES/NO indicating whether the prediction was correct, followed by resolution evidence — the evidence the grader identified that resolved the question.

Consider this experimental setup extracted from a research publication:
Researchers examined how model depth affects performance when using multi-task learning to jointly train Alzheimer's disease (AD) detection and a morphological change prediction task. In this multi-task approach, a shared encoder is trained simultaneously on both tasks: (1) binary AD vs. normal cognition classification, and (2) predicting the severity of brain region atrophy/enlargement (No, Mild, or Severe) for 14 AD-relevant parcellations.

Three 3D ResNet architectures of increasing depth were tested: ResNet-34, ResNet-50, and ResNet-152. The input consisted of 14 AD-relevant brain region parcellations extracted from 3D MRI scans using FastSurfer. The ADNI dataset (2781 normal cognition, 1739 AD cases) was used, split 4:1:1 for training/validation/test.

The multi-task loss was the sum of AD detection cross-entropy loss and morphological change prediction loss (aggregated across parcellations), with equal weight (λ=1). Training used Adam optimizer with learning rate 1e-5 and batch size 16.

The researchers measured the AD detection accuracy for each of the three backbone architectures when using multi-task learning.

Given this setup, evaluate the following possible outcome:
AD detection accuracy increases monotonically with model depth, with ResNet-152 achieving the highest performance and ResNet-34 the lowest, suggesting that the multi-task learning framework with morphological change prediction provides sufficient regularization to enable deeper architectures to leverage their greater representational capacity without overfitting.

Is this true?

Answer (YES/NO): NO